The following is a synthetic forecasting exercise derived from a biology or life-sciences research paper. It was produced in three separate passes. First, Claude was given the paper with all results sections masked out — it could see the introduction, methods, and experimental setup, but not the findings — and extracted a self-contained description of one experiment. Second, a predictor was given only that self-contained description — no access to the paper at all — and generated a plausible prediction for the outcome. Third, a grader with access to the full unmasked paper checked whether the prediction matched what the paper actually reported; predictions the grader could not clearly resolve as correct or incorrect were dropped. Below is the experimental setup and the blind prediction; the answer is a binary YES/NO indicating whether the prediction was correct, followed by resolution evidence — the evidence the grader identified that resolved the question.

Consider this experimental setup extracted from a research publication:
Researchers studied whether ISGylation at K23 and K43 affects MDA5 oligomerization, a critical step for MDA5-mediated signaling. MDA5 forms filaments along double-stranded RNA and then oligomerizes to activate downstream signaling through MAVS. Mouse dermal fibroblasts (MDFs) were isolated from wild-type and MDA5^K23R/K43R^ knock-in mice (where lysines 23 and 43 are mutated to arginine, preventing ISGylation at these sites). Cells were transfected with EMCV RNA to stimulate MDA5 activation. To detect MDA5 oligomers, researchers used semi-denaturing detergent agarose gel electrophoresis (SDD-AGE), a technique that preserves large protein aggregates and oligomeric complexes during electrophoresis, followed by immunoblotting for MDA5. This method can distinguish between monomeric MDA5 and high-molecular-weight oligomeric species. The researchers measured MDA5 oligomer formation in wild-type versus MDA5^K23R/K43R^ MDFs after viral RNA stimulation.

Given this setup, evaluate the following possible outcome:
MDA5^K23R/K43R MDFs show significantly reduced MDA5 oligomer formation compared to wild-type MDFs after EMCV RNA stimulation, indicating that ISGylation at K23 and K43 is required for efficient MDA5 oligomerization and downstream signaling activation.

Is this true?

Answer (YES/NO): YES